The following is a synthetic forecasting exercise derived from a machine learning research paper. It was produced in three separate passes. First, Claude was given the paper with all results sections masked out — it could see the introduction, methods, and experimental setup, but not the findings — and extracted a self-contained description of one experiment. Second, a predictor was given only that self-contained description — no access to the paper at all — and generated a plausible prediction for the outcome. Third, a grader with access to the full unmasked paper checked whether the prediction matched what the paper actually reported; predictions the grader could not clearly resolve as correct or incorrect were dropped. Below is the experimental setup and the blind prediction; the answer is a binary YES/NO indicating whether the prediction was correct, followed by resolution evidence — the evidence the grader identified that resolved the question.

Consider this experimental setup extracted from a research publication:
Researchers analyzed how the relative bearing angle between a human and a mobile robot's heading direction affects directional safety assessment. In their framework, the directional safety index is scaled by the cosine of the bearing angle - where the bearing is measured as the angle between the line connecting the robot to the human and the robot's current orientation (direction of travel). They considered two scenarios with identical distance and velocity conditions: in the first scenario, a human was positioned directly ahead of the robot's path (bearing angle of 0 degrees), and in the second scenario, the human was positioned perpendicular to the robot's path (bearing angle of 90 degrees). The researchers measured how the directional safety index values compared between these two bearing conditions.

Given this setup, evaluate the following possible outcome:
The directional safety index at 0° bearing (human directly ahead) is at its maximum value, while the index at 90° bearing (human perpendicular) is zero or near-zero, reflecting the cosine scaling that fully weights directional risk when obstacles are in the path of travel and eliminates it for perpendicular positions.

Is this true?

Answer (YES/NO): NO